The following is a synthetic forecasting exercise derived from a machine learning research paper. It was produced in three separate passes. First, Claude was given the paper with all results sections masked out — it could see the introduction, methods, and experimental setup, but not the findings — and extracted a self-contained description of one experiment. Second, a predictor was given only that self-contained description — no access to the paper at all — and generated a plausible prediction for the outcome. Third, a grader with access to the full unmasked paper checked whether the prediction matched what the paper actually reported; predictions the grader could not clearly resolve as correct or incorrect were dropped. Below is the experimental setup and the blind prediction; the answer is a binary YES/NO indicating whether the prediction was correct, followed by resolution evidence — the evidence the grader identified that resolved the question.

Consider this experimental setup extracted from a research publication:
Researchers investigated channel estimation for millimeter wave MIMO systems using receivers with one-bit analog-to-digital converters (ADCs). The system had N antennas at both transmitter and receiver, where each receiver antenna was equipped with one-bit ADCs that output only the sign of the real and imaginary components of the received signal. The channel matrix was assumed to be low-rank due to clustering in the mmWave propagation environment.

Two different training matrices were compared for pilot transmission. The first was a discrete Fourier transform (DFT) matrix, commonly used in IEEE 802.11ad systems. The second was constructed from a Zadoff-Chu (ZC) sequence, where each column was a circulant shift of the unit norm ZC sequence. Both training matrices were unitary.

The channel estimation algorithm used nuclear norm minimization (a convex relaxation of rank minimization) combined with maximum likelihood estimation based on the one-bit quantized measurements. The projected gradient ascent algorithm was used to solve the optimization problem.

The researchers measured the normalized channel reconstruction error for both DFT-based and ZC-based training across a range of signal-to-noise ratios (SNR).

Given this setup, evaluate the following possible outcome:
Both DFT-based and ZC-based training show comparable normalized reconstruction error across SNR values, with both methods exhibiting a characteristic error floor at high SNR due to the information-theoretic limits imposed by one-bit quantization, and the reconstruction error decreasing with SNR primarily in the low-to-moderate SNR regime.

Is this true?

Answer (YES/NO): NO